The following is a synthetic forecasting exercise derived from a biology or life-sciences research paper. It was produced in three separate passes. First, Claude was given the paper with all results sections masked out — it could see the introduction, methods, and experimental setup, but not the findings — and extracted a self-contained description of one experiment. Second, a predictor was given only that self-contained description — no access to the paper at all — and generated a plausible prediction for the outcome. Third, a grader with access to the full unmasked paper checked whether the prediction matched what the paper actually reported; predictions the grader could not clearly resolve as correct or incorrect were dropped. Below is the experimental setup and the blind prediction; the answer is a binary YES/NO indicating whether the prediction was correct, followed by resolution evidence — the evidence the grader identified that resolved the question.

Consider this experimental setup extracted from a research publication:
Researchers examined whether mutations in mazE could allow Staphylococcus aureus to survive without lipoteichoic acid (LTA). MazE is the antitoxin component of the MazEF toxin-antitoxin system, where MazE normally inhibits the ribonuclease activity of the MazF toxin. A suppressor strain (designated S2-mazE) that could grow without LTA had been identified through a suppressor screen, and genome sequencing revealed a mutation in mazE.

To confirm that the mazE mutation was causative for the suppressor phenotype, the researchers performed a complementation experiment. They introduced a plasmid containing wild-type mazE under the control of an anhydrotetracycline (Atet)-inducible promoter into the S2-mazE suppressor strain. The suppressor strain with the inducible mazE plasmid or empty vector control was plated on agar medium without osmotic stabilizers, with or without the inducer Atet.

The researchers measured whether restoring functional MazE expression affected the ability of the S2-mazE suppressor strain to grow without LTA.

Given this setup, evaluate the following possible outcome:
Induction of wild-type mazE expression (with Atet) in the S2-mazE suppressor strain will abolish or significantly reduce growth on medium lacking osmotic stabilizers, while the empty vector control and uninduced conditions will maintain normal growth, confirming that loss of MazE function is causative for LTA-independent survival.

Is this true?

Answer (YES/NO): YES